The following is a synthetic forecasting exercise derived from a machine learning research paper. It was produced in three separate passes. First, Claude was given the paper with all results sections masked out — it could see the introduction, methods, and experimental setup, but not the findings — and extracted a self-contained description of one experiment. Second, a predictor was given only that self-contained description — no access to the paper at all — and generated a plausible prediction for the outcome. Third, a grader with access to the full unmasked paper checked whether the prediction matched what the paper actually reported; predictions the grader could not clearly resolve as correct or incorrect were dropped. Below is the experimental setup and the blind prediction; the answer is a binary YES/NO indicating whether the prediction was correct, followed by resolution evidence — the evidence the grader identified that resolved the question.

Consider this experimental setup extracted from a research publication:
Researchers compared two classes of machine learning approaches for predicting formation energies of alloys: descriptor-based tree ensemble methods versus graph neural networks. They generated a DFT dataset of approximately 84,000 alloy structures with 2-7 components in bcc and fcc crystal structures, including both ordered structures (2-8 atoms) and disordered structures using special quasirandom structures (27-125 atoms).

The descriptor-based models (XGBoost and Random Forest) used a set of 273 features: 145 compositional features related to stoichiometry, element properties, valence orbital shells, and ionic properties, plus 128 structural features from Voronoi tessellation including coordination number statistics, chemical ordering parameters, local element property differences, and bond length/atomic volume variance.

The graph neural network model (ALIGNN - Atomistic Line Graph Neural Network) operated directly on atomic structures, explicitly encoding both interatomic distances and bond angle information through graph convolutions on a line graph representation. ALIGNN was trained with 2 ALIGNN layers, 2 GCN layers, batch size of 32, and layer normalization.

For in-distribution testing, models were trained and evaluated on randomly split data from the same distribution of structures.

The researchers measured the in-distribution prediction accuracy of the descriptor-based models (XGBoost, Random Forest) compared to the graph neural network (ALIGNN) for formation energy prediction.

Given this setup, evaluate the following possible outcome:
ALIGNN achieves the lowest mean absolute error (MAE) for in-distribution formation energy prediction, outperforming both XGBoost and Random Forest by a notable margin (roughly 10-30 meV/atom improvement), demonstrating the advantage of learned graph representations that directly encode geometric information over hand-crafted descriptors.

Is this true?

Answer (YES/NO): NO